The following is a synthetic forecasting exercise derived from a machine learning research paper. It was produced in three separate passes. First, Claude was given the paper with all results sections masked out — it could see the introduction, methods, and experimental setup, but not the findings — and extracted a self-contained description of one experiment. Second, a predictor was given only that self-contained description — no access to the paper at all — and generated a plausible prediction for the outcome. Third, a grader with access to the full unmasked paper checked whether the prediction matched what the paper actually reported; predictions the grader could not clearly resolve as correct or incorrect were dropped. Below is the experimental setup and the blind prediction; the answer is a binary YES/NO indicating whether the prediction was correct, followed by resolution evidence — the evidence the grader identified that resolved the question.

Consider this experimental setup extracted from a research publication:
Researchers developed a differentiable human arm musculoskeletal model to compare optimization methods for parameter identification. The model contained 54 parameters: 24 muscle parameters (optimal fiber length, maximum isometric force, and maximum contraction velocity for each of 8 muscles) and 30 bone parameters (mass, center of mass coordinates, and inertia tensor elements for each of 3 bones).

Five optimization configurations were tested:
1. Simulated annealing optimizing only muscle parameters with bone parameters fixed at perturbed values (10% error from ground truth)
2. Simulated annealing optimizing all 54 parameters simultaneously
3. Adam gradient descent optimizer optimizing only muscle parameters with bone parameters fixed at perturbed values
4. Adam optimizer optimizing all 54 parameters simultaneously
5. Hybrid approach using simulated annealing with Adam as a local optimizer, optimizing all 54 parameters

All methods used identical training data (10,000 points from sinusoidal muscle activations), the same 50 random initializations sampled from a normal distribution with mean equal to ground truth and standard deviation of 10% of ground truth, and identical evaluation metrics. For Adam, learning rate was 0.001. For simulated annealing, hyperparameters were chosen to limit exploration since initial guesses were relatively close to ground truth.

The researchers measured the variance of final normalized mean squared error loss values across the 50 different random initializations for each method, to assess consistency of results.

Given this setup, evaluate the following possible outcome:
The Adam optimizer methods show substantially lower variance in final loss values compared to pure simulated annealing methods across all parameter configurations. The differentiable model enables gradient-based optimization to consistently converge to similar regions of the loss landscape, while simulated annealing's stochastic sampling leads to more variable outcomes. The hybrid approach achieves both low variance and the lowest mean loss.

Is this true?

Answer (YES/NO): NO